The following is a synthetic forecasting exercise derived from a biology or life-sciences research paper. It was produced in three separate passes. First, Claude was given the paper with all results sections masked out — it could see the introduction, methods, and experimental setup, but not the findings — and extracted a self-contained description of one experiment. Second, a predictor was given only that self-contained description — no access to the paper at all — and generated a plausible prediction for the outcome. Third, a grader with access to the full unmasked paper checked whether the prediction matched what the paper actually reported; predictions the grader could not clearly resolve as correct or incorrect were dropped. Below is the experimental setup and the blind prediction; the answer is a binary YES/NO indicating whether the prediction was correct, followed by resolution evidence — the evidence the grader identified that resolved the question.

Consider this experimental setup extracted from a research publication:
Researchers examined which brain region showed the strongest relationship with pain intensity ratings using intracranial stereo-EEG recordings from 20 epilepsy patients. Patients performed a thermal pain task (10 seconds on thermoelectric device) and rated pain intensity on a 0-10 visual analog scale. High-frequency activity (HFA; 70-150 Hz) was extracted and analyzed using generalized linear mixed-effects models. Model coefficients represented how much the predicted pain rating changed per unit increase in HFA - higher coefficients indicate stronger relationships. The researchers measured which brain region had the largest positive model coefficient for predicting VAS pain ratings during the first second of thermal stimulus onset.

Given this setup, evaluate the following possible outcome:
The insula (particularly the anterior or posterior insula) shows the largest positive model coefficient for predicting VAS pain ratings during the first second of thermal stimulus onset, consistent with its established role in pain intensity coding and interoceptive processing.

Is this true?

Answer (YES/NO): NO